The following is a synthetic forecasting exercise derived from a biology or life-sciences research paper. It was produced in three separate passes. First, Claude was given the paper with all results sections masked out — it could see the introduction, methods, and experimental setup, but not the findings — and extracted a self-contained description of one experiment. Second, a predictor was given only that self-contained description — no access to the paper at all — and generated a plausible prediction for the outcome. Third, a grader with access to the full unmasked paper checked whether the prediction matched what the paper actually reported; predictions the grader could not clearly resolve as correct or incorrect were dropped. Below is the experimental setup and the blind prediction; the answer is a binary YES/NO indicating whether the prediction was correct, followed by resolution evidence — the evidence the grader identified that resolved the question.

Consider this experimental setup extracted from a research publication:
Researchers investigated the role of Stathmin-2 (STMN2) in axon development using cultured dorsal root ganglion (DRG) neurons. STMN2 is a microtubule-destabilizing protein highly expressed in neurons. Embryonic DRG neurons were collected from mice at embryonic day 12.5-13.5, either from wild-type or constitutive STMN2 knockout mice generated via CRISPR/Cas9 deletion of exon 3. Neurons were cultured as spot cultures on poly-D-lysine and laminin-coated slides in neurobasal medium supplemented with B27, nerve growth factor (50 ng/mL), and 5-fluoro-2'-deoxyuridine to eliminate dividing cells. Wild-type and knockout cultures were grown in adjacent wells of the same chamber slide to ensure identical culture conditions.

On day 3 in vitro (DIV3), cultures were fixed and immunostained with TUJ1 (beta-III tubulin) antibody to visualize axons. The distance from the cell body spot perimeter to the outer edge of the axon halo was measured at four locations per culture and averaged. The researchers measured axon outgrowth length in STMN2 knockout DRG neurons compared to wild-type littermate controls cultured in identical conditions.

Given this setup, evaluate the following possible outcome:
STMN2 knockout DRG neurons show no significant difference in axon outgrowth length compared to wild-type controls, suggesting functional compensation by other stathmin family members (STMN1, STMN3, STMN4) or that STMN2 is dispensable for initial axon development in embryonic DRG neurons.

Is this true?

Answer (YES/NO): NO